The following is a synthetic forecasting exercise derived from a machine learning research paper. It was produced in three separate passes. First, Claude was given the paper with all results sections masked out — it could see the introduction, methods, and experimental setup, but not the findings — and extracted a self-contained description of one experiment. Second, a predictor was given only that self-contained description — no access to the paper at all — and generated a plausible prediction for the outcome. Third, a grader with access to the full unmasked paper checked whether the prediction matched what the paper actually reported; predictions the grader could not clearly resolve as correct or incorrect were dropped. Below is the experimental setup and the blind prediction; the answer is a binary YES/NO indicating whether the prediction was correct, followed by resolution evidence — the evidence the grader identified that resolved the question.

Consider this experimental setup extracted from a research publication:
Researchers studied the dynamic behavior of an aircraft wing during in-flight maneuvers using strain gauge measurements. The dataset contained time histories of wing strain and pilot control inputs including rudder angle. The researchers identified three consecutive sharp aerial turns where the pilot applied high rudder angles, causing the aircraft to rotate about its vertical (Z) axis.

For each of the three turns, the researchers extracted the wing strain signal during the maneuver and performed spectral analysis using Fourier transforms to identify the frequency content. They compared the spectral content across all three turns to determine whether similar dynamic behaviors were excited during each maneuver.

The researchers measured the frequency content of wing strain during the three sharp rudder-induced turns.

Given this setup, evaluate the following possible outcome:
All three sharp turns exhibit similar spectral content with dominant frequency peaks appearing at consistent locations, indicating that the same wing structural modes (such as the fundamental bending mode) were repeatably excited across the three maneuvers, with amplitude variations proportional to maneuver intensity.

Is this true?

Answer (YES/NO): NO